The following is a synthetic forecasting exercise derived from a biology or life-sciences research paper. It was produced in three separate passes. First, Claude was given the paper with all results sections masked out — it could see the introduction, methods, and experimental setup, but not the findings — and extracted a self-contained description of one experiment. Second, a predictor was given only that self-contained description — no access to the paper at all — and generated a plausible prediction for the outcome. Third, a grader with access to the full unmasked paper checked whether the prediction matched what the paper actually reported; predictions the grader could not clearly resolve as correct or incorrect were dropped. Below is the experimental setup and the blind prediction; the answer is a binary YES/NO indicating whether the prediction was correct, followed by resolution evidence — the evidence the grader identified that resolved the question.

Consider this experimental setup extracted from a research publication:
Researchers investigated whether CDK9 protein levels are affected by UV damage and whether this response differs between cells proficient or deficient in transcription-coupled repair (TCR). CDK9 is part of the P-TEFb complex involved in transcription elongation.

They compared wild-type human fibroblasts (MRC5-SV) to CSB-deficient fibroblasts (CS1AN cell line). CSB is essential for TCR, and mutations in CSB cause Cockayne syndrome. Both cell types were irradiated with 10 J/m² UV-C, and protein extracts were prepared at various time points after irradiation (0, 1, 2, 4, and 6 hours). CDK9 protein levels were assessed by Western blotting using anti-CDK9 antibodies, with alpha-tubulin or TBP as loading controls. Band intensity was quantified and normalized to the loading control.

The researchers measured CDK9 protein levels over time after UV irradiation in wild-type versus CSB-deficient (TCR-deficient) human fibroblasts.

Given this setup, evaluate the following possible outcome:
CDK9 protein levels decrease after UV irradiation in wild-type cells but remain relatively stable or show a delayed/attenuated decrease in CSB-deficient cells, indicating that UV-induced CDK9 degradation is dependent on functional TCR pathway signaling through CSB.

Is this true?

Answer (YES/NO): NO